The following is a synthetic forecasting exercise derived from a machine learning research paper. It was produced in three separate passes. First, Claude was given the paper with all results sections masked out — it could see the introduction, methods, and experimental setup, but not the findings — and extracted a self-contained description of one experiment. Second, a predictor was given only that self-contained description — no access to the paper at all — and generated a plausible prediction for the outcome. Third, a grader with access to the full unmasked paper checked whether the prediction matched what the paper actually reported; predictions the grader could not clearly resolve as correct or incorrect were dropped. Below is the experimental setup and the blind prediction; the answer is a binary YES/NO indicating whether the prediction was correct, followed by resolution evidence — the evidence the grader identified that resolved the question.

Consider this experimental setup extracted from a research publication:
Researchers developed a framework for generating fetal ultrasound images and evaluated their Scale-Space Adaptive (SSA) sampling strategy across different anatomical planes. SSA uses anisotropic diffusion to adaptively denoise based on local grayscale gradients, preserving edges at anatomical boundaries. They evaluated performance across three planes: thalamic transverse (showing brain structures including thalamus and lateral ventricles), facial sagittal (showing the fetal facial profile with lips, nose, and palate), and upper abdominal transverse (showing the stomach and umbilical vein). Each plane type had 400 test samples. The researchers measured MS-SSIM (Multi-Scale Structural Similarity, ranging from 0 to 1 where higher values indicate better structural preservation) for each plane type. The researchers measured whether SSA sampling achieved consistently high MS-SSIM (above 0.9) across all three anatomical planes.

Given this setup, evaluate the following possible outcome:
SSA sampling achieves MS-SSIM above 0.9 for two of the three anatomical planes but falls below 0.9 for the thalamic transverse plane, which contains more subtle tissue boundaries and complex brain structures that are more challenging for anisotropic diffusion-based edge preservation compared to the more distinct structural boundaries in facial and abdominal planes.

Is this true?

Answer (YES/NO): NO